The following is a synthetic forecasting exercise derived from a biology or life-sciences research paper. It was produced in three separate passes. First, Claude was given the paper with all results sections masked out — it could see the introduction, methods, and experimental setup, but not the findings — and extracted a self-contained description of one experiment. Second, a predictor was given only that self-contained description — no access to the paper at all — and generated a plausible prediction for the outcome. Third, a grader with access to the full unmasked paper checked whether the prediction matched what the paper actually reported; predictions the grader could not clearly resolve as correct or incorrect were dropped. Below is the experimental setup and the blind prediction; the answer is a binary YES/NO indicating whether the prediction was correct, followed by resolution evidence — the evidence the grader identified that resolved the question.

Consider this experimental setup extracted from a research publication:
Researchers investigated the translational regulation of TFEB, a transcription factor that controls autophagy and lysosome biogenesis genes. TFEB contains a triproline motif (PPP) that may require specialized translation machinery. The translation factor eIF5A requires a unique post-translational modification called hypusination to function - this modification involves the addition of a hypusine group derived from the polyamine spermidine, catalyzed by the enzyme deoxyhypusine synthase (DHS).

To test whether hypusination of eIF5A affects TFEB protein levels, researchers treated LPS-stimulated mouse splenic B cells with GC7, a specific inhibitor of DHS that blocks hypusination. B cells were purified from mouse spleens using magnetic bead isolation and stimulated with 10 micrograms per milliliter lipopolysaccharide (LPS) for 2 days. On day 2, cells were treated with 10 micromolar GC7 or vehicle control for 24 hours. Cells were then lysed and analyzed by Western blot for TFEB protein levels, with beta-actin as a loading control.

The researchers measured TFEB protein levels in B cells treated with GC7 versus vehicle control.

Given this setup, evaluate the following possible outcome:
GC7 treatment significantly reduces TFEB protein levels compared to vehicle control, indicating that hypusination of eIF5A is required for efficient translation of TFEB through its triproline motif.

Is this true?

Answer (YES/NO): YES